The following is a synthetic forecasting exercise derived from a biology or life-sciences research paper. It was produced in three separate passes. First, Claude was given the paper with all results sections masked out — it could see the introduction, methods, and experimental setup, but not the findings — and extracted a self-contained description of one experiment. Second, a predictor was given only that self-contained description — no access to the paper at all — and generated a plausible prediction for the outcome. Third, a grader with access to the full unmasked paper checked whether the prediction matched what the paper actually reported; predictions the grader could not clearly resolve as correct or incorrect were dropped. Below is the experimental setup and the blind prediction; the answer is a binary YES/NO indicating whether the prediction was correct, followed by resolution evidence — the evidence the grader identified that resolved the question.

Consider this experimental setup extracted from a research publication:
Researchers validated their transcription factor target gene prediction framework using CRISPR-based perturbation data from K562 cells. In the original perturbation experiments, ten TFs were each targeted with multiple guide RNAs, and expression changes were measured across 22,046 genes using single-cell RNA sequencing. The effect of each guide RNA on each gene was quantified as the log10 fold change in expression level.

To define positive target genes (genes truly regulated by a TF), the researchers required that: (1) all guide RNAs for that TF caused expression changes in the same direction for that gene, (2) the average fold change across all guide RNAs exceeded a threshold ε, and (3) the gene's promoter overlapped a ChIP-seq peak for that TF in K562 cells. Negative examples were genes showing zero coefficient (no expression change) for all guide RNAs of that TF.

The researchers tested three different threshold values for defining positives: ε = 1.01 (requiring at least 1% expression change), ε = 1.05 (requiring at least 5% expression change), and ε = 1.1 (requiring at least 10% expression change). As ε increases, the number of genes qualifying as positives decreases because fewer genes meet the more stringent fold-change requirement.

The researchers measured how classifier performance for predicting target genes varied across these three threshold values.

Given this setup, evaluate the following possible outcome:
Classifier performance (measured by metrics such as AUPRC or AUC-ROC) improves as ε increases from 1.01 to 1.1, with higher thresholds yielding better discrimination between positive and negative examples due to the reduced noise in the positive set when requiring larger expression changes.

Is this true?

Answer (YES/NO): YES